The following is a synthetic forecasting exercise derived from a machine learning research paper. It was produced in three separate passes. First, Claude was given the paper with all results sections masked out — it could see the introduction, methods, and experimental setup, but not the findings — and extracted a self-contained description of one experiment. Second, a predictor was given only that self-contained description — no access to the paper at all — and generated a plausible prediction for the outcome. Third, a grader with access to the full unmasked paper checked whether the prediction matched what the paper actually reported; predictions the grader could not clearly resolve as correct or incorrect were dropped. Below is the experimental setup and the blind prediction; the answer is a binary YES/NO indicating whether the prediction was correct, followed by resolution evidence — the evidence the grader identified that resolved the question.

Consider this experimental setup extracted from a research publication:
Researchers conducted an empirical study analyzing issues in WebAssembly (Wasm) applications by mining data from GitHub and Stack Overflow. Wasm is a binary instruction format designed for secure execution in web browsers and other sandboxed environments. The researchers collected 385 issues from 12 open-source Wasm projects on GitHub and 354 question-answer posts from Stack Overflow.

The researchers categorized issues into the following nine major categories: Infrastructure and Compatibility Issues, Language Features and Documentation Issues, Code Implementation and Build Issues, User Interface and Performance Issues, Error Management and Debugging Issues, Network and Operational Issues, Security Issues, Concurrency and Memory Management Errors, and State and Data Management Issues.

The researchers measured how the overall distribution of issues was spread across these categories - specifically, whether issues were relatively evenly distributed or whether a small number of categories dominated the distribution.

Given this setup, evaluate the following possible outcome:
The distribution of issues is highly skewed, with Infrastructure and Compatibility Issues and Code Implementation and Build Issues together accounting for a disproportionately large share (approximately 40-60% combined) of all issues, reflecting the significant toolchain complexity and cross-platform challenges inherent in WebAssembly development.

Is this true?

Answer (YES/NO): YES